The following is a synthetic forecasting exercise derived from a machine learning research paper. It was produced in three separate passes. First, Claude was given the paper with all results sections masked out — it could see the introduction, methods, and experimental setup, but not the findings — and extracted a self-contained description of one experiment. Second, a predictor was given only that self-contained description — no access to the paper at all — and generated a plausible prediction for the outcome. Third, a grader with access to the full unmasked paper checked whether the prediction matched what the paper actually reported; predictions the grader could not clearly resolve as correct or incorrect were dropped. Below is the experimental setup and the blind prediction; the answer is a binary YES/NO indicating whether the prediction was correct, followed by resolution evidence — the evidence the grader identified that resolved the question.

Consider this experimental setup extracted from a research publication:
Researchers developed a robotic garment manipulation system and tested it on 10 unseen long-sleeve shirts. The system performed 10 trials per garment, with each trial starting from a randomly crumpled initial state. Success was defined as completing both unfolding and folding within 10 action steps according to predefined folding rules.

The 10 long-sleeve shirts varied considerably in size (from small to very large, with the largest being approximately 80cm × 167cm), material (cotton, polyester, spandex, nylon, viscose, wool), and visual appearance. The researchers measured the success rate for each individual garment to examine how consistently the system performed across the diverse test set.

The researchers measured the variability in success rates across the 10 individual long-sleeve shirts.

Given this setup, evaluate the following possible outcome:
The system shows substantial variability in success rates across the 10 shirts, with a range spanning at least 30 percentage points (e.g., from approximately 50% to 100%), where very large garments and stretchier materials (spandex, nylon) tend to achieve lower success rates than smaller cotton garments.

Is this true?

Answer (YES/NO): NO